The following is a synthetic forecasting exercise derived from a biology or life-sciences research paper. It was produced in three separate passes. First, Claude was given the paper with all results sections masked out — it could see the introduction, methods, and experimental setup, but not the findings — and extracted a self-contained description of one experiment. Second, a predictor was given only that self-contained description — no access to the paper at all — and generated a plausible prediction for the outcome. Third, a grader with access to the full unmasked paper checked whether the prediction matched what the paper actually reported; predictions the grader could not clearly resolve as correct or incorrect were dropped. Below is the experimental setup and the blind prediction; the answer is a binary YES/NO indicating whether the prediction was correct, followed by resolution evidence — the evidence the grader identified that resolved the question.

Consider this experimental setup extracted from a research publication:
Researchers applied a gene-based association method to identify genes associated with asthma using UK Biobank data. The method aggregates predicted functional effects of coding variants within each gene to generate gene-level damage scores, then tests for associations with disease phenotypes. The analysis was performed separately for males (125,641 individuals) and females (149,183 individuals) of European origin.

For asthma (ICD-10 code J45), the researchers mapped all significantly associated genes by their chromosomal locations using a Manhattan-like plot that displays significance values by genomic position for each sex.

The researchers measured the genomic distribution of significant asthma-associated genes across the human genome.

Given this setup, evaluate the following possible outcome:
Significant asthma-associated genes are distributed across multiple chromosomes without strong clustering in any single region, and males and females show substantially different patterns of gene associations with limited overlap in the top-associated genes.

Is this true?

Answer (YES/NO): NO